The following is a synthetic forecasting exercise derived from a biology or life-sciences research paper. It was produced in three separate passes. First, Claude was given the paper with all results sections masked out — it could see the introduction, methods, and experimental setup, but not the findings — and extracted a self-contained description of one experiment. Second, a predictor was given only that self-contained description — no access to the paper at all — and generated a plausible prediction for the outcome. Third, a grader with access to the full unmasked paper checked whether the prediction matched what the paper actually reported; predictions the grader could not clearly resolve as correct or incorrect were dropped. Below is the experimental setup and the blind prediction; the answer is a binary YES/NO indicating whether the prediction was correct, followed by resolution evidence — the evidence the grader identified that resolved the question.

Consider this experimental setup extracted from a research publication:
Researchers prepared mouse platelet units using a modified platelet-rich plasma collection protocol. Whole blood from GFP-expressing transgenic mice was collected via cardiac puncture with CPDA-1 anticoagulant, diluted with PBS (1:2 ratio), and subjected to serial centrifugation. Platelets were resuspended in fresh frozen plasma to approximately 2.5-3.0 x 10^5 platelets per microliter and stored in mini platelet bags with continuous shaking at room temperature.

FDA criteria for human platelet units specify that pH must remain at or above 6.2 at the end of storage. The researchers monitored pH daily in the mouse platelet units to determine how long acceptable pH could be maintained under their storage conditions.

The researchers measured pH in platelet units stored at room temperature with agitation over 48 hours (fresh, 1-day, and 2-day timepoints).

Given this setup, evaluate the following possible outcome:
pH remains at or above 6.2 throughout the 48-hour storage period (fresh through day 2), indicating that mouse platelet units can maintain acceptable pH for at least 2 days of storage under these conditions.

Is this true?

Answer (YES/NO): NO